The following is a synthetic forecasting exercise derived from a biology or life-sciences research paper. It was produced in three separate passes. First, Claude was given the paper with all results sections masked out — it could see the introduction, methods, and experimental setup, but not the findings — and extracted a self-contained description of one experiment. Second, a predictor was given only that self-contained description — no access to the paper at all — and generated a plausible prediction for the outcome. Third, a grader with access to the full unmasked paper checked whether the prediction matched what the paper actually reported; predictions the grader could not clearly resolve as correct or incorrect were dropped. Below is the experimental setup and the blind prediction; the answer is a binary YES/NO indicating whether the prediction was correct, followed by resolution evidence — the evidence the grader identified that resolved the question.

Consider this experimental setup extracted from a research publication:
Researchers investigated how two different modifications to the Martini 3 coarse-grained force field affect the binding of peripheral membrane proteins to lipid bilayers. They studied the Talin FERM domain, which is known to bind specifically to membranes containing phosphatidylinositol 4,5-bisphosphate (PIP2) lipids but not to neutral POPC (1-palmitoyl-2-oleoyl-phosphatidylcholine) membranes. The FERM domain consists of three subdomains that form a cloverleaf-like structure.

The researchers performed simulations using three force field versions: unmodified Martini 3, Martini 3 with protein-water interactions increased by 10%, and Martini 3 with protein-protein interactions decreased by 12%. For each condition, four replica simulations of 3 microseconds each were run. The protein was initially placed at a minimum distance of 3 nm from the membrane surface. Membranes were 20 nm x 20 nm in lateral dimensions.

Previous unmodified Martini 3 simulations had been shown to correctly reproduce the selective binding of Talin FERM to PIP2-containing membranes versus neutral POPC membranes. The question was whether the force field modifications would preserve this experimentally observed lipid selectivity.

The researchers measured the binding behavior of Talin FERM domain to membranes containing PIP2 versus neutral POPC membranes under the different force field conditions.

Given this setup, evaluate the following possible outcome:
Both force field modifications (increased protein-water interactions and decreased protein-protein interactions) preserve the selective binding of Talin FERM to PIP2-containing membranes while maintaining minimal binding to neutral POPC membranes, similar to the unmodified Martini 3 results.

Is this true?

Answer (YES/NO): NO